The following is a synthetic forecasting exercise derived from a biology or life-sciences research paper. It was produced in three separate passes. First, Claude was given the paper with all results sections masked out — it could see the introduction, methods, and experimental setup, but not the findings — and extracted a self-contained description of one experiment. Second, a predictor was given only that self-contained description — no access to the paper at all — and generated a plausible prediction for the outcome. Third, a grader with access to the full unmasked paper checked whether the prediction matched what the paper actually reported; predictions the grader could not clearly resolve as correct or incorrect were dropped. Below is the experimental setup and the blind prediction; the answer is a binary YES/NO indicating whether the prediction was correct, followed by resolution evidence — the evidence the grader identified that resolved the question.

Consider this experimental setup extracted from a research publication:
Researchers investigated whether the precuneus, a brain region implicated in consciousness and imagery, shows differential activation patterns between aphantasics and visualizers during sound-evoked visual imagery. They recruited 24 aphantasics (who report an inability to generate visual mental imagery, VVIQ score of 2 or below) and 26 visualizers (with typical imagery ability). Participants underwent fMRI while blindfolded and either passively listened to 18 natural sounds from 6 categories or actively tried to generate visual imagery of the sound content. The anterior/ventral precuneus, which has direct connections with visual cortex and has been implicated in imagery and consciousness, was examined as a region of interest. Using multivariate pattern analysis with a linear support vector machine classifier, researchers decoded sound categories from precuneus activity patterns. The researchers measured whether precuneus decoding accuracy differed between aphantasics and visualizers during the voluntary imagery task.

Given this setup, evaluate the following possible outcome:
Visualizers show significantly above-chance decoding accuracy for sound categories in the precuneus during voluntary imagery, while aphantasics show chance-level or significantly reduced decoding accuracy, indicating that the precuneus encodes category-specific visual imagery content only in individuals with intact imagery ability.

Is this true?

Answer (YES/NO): YES